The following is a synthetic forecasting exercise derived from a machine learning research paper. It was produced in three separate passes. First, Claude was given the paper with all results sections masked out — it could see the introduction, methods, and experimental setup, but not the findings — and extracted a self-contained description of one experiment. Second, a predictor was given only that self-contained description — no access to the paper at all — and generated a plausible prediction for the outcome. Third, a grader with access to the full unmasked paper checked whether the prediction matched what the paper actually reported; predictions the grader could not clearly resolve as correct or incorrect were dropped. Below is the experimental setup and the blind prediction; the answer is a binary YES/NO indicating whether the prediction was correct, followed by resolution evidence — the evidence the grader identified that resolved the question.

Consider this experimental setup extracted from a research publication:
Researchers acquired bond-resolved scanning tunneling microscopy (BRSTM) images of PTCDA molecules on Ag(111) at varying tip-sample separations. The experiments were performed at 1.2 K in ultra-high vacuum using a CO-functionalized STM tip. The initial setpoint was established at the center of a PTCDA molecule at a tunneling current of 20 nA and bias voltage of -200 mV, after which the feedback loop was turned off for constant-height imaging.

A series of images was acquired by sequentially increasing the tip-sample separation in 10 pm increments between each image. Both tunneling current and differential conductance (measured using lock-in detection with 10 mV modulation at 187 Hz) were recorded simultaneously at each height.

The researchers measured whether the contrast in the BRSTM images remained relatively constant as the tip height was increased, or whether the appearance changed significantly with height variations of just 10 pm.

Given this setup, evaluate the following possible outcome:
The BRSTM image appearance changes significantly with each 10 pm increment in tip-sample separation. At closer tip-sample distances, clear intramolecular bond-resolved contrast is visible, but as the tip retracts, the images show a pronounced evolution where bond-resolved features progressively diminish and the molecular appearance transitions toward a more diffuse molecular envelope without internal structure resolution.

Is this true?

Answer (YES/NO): NO